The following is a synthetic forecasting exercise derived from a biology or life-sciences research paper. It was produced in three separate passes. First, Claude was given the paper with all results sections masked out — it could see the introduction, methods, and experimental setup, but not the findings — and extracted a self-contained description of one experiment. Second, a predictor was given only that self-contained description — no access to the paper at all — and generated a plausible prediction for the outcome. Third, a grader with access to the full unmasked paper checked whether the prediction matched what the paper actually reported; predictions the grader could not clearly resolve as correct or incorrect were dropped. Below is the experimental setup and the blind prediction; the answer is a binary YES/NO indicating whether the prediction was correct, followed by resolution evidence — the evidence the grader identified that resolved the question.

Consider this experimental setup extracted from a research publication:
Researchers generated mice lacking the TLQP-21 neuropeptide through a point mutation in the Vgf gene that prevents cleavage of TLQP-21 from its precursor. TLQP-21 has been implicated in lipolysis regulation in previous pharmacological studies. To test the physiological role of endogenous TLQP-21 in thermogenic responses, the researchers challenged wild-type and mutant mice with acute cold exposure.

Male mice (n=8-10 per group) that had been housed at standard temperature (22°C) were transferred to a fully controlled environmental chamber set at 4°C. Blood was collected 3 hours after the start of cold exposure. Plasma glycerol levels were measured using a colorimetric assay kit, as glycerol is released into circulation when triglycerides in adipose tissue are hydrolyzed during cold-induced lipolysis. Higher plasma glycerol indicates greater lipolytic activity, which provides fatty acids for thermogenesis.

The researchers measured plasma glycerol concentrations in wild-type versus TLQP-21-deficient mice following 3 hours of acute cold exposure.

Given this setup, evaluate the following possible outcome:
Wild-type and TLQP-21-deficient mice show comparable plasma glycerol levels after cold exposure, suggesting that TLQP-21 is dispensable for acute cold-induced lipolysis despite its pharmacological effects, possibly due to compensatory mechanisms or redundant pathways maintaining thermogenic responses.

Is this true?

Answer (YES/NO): NO